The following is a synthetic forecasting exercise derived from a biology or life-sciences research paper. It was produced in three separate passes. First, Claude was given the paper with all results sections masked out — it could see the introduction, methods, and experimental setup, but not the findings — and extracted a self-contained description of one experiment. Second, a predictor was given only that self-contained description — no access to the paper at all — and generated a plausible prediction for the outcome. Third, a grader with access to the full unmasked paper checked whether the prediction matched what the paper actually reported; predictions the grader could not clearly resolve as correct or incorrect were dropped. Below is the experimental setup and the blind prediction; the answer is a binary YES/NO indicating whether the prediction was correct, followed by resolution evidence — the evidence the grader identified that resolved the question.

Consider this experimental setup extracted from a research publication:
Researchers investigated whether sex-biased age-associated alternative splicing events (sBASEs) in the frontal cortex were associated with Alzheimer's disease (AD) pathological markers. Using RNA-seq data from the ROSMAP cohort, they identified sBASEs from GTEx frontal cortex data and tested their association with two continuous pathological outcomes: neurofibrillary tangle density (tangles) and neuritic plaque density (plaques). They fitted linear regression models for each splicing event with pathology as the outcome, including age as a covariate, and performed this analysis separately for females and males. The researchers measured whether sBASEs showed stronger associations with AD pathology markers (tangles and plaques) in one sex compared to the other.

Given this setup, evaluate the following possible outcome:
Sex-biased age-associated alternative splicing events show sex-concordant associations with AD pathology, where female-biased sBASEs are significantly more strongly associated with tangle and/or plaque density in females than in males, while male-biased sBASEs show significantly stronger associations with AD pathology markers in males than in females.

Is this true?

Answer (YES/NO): NO